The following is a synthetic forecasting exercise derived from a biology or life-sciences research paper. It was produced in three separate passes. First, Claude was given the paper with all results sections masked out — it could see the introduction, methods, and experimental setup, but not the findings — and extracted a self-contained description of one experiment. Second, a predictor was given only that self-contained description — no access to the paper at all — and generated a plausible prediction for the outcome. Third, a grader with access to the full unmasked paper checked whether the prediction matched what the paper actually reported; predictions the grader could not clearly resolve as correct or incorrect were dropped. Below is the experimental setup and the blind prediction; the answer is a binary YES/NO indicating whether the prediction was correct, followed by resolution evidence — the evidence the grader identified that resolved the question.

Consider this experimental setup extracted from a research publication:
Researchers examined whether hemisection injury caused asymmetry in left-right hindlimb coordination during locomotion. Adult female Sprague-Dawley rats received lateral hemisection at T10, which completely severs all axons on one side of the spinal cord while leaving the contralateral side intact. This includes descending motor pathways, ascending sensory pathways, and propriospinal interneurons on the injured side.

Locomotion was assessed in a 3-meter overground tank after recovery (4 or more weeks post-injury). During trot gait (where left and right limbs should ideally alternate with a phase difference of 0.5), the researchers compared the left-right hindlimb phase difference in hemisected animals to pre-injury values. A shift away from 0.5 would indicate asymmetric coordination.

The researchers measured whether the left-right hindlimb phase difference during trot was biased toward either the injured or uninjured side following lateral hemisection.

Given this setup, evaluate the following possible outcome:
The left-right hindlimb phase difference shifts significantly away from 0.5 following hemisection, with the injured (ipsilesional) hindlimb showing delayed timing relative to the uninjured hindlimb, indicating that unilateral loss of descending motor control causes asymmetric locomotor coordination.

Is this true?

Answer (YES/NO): YES